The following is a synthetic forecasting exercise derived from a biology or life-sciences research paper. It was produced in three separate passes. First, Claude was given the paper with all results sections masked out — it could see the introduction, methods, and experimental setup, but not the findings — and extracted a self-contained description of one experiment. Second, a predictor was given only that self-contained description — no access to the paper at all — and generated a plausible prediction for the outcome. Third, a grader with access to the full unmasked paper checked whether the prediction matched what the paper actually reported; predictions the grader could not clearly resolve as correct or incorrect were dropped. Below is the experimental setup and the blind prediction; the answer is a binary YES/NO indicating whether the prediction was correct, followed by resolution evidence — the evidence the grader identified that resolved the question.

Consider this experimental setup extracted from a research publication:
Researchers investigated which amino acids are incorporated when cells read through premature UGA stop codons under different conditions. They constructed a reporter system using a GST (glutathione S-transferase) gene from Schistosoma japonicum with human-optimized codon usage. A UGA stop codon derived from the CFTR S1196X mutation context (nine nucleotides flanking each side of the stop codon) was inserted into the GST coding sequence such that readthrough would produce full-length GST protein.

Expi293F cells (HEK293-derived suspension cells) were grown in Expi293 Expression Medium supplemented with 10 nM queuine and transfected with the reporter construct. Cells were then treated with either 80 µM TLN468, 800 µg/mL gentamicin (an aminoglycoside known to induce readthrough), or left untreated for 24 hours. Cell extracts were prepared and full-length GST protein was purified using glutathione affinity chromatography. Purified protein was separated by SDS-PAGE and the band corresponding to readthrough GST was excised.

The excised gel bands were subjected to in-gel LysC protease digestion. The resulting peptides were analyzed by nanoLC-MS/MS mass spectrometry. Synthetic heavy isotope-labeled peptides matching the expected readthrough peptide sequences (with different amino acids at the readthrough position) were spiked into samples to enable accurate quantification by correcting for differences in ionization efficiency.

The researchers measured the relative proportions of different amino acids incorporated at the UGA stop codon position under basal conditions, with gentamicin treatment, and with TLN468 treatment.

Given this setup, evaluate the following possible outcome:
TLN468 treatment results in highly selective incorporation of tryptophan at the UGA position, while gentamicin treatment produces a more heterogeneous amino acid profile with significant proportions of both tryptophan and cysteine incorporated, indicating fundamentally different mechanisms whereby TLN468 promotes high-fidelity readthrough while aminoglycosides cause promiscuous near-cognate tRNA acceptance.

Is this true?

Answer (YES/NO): NO